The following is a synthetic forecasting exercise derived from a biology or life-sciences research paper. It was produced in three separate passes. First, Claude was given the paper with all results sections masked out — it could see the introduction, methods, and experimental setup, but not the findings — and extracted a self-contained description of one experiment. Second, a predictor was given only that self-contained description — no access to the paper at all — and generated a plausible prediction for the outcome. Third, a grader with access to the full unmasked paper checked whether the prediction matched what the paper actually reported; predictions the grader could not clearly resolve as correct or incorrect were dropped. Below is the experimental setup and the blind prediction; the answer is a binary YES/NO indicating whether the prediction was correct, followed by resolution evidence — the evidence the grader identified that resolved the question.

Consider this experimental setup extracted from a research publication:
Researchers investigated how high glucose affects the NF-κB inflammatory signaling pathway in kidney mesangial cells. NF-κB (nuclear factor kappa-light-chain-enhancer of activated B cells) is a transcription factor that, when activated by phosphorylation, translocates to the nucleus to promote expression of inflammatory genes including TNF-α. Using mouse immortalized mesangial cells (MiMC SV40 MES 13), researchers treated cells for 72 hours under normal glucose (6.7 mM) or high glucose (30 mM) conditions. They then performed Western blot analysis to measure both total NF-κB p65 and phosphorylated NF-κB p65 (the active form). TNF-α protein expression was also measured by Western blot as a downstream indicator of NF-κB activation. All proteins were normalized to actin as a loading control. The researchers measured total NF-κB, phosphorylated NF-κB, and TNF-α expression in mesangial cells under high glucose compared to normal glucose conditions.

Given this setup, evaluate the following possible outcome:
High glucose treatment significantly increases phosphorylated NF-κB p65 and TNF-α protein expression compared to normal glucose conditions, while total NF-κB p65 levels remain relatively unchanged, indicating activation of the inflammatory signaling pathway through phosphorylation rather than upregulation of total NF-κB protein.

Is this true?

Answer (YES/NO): NO